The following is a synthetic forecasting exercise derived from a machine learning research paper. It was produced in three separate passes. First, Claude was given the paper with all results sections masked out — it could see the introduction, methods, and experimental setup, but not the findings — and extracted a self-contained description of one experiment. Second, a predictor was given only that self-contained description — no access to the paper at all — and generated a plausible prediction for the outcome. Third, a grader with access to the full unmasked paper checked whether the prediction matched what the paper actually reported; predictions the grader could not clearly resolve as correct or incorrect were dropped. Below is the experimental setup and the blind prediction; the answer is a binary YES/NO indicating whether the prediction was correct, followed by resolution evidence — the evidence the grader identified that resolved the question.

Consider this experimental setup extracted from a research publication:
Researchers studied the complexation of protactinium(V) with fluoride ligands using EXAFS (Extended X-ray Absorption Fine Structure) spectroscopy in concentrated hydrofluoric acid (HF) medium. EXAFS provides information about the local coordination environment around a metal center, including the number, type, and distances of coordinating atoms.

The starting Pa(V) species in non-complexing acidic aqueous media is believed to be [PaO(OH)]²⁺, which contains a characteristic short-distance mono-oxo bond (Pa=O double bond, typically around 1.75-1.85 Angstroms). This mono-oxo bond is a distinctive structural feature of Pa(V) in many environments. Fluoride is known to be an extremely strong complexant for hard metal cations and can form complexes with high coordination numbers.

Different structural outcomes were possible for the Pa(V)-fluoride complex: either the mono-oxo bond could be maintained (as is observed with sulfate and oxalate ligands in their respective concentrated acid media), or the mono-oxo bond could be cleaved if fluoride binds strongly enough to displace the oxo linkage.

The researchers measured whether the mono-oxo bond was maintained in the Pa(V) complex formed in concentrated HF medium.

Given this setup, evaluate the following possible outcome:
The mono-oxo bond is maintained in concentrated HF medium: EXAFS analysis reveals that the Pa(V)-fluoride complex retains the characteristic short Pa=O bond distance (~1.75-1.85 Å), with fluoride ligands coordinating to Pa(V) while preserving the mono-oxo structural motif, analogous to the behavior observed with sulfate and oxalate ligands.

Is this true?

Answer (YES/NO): NO